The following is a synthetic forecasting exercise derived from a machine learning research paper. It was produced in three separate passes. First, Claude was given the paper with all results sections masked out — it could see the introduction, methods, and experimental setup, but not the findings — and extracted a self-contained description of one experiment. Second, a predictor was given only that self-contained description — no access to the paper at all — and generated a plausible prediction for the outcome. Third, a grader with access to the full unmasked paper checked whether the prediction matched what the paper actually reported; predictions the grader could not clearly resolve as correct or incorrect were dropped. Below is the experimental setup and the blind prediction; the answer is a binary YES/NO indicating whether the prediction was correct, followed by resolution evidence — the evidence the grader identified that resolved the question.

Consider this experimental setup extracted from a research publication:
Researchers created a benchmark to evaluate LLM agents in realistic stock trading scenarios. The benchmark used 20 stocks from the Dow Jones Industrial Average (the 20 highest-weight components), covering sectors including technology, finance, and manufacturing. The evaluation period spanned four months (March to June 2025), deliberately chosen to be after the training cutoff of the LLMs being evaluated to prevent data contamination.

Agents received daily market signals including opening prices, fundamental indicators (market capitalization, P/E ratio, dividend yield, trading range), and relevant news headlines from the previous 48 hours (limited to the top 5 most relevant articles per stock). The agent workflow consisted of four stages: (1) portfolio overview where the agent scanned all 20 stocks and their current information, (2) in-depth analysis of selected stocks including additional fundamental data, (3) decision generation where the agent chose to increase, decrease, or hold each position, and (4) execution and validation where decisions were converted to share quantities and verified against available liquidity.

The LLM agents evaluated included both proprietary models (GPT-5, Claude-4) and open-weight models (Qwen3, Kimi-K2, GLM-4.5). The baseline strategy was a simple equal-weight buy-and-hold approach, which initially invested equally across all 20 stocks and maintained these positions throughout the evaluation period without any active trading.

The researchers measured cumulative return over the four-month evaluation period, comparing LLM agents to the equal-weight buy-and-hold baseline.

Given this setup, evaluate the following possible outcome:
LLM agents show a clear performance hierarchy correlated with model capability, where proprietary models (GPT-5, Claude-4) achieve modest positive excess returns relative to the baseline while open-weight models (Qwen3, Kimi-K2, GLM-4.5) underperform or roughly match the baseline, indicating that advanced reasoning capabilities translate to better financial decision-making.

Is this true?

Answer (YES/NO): NO